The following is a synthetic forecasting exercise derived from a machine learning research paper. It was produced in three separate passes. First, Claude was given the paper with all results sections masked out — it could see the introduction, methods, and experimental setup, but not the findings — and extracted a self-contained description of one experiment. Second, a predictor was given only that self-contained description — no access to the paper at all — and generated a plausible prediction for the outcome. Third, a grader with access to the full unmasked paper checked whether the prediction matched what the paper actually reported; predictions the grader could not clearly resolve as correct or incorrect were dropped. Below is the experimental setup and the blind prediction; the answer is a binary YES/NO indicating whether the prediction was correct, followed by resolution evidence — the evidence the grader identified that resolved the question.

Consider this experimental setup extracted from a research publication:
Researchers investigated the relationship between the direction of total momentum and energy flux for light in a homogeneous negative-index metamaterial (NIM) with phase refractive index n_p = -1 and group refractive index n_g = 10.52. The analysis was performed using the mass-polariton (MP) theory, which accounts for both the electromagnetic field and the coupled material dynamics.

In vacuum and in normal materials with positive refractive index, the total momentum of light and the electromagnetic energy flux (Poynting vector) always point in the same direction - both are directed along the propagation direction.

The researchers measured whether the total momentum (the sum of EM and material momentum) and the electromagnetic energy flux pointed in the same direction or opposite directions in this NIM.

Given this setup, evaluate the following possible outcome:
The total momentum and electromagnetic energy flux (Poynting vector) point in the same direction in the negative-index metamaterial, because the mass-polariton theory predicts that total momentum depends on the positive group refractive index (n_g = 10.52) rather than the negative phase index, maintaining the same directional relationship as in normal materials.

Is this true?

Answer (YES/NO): NO